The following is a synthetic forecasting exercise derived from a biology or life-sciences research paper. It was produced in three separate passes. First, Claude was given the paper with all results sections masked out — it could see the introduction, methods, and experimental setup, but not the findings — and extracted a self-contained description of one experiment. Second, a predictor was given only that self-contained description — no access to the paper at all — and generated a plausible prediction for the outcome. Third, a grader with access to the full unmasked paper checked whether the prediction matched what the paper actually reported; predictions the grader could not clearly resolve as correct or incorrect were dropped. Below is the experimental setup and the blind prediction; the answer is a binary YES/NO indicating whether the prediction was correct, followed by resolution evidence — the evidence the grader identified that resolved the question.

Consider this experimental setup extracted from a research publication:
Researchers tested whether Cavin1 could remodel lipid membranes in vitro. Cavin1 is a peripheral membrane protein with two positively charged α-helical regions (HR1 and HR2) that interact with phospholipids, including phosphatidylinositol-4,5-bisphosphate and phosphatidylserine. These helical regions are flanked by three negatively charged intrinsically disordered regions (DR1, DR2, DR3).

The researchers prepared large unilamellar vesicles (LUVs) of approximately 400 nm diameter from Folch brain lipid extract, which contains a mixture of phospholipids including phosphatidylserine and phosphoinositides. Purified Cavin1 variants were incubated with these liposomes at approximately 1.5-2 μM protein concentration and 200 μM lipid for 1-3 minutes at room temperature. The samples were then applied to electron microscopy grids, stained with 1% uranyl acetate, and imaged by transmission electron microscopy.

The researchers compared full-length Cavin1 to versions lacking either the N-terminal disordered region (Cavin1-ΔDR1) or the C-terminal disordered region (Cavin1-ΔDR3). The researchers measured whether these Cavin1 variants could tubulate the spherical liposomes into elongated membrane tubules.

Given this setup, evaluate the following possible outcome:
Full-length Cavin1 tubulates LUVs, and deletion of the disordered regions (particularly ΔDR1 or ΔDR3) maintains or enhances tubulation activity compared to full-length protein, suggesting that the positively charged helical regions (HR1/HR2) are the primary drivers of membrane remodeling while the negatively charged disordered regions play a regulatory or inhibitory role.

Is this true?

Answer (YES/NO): NO